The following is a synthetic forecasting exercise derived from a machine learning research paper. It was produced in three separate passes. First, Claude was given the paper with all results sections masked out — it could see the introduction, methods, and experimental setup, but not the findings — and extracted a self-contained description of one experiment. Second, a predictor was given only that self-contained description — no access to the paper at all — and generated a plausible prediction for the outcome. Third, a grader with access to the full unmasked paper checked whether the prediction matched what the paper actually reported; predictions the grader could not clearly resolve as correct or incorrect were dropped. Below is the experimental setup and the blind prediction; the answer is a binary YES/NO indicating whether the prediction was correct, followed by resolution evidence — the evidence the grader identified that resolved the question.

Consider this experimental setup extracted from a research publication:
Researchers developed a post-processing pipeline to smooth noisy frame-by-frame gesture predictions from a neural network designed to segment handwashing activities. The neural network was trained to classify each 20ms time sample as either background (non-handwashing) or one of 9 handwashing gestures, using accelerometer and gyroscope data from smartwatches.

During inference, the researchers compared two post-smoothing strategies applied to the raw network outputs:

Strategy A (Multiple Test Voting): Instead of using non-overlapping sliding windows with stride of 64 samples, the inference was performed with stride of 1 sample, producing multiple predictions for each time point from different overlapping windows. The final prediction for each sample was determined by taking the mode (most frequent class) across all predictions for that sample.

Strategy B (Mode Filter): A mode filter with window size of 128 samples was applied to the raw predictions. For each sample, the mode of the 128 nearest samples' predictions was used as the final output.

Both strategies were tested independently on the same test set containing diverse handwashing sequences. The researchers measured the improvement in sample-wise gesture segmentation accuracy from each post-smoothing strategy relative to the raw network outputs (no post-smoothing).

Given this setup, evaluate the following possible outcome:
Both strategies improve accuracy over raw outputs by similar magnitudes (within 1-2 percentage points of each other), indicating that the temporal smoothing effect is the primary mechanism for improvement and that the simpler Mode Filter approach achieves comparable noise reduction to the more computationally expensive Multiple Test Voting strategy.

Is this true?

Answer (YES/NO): YES